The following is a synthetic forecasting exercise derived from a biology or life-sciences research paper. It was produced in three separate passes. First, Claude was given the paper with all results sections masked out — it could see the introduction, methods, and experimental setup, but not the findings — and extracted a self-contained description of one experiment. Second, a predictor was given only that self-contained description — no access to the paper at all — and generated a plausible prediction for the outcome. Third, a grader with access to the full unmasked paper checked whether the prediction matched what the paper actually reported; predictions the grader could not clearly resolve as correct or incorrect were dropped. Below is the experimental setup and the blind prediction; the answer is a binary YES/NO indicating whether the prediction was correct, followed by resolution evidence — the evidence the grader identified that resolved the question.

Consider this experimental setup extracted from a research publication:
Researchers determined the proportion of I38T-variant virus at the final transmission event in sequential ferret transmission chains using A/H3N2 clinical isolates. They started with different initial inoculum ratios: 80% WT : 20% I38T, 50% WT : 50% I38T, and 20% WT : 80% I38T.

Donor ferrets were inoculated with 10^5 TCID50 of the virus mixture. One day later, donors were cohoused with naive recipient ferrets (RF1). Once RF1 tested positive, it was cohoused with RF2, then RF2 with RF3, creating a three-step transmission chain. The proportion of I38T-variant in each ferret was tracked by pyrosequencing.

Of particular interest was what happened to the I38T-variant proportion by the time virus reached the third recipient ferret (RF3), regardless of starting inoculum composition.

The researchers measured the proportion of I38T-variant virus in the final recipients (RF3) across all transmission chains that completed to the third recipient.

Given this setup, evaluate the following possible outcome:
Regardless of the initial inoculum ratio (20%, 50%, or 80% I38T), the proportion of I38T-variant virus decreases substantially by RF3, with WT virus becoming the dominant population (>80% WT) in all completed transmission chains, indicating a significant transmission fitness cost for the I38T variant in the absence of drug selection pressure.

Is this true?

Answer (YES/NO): NO